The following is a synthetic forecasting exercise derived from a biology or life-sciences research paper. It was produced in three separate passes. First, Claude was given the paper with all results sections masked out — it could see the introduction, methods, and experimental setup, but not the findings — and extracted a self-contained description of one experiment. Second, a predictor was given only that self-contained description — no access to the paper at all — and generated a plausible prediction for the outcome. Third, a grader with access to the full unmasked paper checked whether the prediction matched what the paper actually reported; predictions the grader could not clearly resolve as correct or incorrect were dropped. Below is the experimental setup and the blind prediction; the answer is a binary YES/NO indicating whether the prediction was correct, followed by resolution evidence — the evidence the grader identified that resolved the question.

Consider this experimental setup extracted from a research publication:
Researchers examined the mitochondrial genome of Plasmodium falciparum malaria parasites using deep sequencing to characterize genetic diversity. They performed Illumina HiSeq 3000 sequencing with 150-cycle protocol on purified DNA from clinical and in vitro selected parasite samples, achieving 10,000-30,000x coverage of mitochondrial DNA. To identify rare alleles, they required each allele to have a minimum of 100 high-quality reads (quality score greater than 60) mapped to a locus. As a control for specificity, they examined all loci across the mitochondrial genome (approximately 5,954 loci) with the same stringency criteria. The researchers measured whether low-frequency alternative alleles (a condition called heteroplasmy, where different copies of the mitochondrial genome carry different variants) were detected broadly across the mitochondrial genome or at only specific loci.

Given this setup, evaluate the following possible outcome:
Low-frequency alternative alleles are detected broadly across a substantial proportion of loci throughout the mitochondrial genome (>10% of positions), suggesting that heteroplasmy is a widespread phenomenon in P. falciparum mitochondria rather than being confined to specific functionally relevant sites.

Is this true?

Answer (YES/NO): NO